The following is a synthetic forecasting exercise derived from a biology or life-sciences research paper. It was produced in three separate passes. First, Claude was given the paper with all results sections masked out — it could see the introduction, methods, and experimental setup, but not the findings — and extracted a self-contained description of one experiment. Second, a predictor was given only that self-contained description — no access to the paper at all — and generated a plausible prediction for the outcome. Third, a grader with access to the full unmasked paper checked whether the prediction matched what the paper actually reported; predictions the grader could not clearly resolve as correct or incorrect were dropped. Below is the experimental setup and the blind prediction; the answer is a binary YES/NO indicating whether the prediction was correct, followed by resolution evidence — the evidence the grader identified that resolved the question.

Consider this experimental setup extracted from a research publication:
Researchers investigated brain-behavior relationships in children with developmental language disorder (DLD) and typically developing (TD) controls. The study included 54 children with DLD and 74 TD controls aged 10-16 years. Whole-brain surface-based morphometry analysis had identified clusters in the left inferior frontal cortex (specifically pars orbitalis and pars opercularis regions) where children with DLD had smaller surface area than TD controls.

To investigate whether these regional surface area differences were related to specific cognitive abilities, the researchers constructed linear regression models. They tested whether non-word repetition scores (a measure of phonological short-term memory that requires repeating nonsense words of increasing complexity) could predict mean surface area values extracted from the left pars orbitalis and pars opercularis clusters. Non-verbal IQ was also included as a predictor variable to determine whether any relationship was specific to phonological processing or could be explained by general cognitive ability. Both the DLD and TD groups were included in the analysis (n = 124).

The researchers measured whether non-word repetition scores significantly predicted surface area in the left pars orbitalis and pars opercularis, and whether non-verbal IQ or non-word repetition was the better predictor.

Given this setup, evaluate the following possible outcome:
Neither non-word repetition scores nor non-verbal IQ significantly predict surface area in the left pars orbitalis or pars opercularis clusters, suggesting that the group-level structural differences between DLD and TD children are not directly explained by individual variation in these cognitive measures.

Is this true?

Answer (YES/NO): NO